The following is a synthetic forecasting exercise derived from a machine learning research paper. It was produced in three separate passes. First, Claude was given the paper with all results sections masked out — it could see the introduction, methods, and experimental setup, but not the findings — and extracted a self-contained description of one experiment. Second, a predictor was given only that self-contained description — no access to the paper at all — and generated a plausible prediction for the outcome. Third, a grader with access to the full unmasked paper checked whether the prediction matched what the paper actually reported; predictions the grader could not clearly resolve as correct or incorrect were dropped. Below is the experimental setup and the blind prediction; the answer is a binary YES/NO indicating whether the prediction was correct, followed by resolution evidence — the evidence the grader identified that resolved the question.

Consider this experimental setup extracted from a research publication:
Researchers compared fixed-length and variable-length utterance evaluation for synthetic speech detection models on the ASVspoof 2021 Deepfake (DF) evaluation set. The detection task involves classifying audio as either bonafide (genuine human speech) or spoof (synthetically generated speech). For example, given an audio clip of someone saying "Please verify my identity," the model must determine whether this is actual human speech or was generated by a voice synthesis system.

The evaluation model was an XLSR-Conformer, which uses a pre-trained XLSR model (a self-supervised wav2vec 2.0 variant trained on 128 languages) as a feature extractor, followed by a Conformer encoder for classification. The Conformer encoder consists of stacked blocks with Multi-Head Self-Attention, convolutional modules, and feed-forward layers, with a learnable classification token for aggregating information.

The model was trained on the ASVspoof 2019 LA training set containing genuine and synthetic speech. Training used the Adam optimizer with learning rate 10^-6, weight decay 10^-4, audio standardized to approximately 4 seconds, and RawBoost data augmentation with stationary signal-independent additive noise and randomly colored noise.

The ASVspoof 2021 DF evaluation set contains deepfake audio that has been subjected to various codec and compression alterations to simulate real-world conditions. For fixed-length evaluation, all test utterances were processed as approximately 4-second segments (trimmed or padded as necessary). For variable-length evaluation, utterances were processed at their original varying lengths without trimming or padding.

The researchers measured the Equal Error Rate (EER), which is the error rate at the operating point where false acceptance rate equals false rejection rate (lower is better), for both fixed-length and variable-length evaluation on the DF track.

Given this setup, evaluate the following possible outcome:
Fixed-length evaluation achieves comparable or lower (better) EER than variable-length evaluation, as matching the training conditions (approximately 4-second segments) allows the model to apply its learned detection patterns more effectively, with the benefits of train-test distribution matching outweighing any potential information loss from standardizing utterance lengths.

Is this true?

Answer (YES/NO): YES